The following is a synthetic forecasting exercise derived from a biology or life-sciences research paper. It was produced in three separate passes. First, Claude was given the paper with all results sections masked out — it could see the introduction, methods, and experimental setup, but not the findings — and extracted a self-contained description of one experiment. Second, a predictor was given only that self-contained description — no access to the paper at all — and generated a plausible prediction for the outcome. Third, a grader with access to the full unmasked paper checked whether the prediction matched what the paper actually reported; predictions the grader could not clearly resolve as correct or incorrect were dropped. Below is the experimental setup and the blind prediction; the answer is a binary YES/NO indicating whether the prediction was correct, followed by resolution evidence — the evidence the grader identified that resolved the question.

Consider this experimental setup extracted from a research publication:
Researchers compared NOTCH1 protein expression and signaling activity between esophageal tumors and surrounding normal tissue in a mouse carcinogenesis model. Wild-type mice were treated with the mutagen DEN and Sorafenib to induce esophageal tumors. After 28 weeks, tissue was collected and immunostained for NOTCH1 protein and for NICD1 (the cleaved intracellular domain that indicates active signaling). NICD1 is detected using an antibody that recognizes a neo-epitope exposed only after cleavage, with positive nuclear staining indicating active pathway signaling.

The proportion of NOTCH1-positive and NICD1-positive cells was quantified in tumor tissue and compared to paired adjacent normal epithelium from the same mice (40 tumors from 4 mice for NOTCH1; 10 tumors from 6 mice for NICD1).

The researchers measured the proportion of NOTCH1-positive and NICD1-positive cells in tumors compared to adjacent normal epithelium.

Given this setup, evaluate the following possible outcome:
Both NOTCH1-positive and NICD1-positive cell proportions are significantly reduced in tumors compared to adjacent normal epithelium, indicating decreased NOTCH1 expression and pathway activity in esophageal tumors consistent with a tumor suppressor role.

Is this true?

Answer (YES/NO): NO